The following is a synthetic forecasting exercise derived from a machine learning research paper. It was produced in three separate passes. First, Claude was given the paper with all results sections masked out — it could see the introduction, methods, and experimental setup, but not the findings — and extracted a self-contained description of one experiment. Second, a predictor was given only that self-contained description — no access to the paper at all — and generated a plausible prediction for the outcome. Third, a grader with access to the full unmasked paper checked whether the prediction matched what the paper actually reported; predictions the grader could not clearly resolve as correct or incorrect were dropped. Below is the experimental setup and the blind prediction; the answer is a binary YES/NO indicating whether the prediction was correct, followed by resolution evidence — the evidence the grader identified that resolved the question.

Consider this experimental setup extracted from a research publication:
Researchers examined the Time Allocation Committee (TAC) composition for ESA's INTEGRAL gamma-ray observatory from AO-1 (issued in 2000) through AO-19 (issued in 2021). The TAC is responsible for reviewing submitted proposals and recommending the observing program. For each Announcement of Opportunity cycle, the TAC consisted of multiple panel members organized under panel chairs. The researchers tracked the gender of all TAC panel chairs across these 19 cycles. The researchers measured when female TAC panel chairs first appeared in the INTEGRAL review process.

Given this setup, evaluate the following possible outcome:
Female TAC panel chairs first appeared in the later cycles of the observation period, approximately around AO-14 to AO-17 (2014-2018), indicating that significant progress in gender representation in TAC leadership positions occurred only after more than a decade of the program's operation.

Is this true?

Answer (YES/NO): NO